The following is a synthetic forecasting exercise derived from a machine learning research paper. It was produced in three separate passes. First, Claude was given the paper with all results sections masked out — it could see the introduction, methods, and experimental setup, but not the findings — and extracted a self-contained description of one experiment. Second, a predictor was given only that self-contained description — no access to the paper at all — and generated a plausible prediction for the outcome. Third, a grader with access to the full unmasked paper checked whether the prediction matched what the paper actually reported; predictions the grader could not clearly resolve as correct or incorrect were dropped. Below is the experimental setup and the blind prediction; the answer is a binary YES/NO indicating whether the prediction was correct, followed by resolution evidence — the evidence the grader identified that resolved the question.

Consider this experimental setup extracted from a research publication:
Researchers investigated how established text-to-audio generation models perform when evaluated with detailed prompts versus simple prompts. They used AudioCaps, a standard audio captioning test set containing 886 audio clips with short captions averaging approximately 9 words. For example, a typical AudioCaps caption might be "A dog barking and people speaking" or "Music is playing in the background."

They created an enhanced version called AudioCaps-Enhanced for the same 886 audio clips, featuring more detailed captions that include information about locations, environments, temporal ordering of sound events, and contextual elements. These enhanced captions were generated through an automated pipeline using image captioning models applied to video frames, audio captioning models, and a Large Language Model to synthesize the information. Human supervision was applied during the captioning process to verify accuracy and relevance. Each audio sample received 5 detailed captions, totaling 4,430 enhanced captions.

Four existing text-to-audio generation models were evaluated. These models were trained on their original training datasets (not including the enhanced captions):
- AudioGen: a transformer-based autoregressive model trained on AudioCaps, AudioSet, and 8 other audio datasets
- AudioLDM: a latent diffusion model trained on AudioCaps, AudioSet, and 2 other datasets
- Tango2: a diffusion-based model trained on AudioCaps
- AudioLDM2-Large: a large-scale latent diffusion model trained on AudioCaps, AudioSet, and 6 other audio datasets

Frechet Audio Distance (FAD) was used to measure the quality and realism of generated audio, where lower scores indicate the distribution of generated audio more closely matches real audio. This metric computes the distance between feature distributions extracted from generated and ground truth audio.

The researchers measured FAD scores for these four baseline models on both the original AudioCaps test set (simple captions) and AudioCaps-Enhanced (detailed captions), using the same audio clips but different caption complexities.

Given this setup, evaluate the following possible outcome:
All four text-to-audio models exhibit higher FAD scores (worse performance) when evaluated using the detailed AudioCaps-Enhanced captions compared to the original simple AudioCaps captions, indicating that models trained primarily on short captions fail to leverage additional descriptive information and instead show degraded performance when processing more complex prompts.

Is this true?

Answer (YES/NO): YES